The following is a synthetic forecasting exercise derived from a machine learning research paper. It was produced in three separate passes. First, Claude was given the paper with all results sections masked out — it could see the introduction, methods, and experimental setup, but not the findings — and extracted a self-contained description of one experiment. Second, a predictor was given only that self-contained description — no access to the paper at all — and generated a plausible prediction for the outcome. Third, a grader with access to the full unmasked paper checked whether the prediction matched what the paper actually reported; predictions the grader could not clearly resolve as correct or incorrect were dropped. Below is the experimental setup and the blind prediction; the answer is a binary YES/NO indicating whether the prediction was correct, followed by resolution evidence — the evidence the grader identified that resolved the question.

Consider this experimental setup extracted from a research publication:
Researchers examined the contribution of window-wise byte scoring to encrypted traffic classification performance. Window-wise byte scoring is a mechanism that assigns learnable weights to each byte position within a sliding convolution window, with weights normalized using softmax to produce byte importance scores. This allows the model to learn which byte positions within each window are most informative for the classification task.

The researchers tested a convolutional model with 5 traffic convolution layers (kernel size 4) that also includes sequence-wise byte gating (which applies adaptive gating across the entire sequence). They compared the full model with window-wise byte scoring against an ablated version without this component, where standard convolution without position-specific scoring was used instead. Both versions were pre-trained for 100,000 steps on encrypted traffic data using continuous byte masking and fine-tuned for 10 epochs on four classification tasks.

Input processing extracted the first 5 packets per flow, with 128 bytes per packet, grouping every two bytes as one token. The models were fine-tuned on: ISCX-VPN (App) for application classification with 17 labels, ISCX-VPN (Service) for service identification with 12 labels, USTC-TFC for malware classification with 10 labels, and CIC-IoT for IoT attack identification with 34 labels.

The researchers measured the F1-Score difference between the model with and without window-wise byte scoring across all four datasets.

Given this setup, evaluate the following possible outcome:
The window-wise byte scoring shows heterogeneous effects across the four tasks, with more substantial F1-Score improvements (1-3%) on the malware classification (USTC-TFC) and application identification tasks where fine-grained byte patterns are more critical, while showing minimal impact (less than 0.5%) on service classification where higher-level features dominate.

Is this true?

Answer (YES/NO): NO